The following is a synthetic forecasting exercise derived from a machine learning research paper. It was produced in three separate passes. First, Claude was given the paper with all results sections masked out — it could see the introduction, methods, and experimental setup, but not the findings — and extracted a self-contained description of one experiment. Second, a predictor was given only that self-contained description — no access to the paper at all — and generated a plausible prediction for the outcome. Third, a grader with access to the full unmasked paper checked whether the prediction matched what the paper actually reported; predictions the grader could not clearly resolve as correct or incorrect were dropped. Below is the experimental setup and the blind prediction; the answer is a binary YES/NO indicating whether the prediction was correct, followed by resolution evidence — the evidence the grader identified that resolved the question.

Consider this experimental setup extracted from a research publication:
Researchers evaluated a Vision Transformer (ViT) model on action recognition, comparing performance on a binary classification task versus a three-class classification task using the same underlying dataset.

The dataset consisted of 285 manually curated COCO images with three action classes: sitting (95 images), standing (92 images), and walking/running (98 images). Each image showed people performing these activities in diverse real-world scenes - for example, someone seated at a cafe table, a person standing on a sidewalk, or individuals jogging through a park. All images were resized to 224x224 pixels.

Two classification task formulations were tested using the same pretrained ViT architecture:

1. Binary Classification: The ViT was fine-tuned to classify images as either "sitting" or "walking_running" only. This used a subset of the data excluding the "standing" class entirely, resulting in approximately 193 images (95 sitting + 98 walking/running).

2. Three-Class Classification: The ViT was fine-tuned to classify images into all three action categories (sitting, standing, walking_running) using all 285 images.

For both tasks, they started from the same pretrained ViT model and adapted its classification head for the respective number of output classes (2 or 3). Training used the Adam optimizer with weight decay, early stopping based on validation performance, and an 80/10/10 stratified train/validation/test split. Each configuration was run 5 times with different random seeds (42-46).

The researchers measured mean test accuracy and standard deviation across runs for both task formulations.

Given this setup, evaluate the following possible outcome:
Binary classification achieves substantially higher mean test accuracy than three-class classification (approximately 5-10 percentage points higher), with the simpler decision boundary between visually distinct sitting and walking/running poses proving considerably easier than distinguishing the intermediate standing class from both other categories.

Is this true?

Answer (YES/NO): NO